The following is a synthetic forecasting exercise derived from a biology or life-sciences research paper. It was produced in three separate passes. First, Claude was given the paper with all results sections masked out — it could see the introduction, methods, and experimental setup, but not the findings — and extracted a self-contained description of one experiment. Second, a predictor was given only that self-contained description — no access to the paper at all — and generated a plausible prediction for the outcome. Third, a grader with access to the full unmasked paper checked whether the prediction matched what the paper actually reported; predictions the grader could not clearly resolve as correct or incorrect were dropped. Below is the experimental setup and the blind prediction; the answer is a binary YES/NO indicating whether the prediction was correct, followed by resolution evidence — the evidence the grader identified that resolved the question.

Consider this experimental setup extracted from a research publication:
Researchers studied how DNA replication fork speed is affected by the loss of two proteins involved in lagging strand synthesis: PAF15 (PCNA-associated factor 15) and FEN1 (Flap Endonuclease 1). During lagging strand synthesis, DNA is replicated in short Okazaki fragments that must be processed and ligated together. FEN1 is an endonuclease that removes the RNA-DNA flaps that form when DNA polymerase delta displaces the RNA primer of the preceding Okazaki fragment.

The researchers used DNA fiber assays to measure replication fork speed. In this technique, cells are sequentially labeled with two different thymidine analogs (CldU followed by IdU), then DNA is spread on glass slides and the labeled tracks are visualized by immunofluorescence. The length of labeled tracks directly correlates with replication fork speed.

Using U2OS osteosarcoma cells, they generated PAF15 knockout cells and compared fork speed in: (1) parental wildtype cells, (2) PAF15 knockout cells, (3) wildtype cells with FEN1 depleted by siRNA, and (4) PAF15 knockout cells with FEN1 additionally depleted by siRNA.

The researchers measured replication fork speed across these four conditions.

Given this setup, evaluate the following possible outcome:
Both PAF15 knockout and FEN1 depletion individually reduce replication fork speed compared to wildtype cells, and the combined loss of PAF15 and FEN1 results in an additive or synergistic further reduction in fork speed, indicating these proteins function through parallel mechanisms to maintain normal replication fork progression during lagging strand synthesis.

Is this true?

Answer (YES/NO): NO